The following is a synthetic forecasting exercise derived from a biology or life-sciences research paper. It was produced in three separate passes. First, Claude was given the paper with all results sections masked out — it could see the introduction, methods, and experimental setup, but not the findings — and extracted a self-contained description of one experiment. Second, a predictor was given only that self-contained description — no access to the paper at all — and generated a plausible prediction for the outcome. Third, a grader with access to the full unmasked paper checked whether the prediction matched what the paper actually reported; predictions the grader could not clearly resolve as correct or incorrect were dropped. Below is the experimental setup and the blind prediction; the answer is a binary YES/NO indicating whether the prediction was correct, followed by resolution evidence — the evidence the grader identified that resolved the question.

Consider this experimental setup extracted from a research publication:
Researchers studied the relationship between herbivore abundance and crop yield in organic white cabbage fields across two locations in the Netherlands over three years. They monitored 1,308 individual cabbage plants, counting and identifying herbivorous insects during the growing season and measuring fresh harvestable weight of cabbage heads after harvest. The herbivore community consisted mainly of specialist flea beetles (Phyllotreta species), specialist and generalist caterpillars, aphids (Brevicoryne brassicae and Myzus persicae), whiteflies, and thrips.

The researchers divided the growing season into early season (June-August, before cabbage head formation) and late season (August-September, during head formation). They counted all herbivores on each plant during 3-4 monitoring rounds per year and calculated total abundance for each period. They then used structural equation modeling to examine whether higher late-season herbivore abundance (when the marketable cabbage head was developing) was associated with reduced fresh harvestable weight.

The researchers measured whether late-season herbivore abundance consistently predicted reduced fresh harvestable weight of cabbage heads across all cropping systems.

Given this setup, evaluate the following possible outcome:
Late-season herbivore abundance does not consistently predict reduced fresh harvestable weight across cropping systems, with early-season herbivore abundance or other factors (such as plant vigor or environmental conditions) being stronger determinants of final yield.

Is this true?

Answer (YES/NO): YES